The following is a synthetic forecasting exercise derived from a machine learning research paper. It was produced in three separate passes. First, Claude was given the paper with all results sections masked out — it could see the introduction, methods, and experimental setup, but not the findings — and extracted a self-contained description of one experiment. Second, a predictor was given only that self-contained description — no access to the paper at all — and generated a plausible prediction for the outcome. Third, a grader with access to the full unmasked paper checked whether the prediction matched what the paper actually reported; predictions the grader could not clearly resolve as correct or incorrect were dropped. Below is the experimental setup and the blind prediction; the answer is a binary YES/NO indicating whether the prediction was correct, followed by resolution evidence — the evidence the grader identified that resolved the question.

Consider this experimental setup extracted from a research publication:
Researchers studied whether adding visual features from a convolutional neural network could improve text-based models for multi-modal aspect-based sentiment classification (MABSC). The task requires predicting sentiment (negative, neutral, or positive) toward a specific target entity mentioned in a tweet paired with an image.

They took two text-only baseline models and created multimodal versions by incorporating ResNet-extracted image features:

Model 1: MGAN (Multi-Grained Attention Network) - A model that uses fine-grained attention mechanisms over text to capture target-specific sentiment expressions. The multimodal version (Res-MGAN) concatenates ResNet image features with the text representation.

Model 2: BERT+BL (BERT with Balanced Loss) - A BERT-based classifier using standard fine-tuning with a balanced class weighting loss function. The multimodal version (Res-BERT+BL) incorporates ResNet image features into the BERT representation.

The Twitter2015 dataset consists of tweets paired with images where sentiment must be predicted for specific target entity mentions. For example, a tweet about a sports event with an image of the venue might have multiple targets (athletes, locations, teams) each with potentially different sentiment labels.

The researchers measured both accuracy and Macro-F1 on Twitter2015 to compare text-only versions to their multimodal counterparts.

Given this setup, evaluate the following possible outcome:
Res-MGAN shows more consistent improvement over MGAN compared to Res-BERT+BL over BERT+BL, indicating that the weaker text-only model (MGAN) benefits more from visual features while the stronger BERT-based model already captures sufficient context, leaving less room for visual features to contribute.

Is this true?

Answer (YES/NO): NO